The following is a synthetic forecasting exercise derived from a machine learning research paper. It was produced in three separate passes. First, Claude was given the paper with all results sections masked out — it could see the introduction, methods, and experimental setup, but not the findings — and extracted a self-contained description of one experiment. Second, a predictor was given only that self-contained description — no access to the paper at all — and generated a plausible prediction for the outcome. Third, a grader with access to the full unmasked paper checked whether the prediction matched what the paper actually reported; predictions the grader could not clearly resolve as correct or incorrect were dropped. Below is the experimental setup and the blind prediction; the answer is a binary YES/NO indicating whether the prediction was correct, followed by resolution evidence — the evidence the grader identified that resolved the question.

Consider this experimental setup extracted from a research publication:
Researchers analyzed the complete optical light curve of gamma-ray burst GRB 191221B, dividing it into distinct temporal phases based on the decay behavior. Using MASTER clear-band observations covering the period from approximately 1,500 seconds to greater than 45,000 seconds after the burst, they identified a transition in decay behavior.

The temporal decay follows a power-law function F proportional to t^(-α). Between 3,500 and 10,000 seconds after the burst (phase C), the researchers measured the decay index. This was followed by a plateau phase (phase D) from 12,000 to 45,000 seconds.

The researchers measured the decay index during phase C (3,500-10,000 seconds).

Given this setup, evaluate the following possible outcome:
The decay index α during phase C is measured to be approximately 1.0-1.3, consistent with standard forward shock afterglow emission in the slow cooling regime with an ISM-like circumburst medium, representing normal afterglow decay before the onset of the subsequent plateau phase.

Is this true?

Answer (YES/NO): NO